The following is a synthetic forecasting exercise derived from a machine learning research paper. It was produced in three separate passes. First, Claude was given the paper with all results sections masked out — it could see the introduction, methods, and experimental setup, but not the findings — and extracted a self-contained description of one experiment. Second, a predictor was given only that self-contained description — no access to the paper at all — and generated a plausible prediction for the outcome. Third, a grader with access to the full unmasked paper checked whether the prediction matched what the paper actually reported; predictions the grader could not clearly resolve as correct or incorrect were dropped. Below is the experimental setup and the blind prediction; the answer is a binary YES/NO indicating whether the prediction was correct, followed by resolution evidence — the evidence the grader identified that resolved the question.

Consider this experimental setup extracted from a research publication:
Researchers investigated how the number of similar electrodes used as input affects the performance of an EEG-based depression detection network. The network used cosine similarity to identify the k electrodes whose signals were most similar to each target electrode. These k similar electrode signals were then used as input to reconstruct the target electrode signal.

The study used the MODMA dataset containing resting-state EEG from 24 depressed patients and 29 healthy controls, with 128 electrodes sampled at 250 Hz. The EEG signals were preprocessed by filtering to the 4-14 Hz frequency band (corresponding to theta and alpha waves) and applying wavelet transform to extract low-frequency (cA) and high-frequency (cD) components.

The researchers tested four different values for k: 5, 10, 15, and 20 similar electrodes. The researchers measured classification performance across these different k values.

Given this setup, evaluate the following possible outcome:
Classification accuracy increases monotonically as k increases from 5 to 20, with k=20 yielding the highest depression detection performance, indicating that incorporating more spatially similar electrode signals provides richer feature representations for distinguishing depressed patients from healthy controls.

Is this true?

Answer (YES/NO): NO